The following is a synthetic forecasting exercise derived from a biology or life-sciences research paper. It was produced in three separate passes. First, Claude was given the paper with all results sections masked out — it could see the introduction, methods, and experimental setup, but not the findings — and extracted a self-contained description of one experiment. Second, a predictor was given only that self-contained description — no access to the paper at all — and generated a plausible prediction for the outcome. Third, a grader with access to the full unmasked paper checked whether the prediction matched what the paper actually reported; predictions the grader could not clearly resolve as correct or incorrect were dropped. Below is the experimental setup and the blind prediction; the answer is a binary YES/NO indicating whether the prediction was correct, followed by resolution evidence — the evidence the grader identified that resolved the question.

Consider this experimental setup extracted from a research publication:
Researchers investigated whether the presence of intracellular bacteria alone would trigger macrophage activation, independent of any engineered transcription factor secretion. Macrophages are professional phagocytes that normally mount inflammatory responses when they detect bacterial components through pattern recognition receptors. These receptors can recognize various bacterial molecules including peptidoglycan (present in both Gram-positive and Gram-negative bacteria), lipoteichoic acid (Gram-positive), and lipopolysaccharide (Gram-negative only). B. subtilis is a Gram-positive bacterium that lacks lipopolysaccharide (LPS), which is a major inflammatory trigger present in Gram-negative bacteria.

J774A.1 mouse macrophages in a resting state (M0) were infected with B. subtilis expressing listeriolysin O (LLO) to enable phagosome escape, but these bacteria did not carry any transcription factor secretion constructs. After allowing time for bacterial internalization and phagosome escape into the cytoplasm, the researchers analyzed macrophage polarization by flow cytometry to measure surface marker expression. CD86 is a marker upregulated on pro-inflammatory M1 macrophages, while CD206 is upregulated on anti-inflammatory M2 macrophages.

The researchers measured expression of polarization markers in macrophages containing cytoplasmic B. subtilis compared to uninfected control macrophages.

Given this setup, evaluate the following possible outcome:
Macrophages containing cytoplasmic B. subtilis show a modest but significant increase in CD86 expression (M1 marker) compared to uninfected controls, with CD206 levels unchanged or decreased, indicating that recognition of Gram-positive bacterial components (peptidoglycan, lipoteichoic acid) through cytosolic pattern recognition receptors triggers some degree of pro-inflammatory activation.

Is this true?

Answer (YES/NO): YES